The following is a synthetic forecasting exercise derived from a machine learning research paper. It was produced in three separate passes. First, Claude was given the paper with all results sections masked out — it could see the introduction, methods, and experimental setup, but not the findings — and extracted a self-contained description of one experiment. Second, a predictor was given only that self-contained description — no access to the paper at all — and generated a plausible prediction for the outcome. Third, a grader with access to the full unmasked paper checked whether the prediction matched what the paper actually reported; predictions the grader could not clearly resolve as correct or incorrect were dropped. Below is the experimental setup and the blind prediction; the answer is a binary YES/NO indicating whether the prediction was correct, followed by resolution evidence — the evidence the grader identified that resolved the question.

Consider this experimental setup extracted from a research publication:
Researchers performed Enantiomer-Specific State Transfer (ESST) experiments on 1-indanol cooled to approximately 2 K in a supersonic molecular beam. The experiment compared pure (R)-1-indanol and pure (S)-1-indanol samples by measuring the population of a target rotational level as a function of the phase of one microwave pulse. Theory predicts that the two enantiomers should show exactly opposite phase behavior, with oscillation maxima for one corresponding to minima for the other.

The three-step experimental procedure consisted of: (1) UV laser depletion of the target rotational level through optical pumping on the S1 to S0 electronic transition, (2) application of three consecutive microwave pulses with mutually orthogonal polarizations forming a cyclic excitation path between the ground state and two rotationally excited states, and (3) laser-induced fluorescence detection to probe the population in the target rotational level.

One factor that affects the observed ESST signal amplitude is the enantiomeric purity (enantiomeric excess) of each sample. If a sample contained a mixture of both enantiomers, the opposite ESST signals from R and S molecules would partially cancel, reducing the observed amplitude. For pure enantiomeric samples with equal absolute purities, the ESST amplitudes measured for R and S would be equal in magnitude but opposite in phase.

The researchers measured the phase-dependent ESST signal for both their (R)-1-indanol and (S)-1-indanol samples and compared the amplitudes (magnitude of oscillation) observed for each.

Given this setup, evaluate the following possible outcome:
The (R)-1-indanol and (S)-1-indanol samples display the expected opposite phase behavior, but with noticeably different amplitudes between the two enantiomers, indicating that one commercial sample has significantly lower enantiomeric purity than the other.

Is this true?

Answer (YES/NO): NO